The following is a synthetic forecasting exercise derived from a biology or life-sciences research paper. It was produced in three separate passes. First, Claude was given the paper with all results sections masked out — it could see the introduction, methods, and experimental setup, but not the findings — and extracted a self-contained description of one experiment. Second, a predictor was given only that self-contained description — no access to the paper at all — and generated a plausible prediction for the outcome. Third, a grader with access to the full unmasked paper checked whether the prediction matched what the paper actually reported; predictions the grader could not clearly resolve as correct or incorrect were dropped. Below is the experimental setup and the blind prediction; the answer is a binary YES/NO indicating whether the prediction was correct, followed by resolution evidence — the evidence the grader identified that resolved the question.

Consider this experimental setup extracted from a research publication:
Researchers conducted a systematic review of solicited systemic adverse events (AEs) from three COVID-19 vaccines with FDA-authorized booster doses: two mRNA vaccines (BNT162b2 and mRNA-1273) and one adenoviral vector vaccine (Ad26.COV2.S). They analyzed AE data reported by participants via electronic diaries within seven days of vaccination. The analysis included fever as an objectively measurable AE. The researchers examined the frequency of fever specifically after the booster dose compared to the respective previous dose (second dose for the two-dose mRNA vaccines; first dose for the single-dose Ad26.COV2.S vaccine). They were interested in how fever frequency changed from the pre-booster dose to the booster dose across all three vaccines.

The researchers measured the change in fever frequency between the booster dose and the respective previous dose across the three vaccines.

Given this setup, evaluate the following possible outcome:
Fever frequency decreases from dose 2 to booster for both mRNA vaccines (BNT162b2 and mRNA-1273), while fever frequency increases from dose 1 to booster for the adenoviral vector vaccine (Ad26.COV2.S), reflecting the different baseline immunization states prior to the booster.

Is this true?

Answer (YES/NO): NO